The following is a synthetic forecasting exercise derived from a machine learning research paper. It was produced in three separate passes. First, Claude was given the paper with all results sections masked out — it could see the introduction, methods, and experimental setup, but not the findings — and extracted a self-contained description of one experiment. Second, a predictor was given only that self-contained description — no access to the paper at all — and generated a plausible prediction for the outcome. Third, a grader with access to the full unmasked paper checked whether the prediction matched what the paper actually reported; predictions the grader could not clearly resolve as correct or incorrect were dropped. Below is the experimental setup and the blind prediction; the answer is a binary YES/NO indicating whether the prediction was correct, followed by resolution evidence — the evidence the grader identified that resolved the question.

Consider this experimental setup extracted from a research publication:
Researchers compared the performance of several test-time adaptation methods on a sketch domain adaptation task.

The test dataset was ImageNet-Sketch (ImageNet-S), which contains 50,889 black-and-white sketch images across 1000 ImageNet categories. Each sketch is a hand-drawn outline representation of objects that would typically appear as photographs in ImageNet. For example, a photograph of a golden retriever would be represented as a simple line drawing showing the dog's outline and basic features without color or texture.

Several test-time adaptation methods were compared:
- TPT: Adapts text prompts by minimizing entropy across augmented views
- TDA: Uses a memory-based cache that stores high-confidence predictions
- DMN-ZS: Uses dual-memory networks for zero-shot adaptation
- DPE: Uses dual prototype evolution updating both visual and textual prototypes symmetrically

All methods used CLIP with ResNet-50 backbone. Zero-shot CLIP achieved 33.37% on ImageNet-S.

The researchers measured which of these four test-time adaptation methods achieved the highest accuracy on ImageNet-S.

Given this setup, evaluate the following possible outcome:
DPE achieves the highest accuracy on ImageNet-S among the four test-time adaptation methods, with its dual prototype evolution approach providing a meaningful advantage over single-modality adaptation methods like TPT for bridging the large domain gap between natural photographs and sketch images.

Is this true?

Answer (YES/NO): YES